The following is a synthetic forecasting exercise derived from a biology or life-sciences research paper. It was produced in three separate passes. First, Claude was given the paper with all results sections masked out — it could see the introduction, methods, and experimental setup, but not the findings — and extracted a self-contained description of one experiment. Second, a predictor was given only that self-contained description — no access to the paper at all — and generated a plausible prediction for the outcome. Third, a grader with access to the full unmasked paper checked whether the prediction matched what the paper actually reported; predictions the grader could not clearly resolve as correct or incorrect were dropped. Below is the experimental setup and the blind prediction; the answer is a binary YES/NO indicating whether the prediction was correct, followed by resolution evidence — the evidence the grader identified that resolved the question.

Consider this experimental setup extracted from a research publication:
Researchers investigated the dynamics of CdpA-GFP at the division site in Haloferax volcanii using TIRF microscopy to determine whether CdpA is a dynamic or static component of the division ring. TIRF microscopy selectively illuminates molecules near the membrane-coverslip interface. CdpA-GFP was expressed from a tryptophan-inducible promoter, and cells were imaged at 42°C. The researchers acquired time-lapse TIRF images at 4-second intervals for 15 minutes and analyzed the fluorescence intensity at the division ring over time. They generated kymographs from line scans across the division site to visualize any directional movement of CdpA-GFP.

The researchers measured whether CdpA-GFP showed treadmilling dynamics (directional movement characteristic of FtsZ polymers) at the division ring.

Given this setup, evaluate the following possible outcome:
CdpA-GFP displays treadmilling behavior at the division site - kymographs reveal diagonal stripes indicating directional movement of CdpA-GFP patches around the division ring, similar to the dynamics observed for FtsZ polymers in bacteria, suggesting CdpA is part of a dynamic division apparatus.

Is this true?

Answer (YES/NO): NO